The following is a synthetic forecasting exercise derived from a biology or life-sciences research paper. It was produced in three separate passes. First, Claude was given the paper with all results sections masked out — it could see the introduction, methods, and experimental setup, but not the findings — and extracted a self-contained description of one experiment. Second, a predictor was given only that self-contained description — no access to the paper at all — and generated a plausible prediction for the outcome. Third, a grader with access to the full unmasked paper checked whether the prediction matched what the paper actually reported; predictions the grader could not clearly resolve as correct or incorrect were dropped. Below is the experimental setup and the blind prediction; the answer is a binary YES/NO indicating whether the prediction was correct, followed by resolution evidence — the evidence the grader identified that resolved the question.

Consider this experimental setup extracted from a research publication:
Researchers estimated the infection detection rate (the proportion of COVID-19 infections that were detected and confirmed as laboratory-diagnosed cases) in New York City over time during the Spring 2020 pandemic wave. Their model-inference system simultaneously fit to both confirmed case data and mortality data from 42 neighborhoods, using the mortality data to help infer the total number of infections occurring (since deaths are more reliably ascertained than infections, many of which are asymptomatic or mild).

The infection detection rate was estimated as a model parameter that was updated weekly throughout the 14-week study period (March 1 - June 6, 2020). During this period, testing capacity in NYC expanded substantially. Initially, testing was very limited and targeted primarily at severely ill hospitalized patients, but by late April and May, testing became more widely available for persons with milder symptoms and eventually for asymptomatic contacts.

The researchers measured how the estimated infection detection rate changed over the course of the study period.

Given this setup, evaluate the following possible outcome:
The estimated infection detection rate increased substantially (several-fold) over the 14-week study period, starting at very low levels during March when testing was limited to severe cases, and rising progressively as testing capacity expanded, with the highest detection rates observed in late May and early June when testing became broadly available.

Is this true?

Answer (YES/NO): NO